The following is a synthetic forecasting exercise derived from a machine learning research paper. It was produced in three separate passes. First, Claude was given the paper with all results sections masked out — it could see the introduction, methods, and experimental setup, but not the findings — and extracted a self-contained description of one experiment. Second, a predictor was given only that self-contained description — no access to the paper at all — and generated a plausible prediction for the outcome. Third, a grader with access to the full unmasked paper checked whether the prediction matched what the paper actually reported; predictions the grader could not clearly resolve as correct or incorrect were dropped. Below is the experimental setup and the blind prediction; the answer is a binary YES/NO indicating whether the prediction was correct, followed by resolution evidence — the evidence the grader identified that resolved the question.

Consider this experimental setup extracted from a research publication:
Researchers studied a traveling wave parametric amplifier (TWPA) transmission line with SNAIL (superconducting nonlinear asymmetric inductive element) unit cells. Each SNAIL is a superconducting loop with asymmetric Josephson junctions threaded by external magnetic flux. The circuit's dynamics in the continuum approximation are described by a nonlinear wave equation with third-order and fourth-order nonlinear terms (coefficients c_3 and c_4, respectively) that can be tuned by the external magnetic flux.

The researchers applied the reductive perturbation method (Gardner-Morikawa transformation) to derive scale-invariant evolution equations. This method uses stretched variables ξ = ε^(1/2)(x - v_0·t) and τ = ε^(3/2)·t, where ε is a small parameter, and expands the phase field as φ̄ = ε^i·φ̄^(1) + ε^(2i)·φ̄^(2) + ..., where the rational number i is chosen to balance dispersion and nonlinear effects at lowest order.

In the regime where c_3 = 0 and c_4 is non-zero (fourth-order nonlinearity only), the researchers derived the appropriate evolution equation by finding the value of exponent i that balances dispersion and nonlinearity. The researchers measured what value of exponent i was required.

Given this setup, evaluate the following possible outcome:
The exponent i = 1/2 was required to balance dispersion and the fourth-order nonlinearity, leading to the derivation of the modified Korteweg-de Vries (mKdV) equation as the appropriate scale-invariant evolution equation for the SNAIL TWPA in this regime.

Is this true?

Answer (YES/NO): YES